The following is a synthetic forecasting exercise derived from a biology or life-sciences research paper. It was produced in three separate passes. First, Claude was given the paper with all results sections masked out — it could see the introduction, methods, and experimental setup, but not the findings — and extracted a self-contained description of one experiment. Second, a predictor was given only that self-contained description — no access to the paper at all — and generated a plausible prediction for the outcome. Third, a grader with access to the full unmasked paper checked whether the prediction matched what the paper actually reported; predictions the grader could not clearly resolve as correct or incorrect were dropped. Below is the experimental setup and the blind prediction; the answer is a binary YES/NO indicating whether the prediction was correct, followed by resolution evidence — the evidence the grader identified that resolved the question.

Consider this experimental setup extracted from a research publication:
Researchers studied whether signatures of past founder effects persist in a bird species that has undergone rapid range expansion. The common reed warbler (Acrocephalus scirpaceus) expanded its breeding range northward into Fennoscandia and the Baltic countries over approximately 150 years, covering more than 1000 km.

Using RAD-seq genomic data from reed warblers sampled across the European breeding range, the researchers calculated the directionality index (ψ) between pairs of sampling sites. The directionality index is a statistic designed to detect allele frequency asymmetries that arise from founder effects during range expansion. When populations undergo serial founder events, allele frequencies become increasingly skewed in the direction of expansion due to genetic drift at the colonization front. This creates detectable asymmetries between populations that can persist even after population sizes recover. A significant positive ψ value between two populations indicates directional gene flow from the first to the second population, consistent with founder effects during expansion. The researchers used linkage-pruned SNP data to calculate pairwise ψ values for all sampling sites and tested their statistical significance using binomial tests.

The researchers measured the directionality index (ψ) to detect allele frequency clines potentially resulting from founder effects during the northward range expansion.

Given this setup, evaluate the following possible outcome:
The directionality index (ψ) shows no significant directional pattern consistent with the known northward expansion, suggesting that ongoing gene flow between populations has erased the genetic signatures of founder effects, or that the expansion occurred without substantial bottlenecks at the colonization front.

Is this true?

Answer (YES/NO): YES